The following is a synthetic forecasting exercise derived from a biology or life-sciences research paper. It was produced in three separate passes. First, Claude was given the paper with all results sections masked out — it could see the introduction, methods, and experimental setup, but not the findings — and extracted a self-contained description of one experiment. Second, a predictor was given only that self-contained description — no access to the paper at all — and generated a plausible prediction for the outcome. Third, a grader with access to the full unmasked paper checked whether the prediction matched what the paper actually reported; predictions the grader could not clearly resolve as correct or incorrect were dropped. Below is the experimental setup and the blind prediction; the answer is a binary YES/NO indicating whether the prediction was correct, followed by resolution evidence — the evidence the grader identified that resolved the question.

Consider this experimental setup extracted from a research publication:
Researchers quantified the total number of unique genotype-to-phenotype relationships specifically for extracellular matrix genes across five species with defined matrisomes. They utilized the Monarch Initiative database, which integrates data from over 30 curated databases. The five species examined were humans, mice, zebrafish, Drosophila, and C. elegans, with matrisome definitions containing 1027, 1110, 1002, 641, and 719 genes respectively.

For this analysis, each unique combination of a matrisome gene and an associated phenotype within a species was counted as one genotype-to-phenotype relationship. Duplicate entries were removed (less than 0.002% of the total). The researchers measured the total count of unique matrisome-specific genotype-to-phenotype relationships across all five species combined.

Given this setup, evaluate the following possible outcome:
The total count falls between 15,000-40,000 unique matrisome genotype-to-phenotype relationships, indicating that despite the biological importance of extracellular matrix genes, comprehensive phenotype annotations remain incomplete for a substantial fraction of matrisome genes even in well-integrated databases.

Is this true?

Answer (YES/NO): NO